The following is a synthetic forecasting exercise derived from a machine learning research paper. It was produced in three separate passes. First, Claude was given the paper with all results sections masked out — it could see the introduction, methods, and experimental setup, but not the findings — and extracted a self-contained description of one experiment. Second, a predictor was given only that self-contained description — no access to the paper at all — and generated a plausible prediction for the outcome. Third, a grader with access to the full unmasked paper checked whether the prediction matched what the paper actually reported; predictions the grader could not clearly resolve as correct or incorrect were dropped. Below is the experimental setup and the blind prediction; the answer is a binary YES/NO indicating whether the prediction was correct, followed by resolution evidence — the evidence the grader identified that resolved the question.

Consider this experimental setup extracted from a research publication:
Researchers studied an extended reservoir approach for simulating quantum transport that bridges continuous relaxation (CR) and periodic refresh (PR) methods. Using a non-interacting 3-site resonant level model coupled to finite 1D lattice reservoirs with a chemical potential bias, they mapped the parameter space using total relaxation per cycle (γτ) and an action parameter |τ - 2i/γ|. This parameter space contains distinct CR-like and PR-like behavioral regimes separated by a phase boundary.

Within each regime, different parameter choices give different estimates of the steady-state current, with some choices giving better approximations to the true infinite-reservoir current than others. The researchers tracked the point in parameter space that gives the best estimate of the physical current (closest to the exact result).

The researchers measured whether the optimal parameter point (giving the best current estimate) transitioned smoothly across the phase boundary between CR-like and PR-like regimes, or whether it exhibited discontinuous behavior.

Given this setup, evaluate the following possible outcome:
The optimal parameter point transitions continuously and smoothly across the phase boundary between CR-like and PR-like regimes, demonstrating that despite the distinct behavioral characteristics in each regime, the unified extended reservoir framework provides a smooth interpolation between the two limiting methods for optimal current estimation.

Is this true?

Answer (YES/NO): NO